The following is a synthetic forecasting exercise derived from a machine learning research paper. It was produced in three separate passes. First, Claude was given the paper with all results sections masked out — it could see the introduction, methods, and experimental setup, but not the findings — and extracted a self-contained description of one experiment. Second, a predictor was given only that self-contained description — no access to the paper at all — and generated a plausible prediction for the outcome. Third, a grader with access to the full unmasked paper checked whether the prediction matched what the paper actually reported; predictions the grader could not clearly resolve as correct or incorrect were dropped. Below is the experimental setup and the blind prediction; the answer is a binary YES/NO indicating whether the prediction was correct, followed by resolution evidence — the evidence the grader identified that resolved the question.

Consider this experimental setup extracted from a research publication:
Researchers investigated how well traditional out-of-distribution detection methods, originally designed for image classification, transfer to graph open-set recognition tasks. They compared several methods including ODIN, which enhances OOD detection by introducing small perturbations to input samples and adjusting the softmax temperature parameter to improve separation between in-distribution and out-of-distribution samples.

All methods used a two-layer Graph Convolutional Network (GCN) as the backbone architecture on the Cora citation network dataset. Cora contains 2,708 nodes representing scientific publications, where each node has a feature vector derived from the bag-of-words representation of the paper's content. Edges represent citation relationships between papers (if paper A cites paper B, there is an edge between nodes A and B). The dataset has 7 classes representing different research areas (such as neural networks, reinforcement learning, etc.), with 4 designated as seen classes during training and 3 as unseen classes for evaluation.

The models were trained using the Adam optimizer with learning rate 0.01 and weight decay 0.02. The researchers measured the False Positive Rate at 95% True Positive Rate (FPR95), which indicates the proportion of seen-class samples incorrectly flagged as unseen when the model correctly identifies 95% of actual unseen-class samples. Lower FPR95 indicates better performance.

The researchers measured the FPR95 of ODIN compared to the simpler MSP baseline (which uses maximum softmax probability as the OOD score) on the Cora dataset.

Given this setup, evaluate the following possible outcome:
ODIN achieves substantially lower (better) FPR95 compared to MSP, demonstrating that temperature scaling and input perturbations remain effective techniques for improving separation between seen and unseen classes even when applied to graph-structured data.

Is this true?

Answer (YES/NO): NO